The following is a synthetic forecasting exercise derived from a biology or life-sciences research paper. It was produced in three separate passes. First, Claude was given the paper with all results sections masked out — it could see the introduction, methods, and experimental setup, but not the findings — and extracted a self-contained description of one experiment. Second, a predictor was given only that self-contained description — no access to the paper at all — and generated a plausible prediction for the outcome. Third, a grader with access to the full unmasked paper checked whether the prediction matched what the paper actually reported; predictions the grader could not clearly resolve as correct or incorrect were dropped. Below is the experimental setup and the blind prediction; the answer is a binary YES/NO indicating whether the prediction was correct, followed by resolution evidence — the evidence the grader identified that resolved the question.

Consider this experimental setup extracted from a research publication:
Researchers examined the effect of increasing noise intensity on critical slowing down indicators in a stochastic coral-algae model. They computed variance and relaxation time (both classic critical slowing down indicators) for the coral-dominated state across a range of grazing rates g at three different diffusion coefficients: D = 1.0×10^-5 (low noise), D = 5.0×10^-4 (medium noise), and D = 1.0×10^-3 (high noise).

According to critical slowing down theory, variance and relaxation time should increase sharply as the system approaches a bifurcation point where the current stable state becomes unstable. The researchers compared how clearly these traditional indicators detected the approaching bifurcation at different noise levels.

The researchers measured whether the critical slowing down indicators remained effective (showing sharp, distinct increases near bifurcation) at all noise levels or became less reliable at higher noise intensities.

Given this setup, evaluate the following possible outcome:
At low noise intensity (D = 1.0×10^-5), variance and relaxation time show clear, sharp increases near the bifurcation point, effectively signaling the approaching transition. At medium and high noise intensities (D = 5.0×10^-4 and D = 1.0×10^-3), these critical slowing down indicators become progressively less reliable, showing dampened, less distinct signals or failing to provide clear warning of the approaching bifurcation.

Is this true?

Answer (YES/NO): YES